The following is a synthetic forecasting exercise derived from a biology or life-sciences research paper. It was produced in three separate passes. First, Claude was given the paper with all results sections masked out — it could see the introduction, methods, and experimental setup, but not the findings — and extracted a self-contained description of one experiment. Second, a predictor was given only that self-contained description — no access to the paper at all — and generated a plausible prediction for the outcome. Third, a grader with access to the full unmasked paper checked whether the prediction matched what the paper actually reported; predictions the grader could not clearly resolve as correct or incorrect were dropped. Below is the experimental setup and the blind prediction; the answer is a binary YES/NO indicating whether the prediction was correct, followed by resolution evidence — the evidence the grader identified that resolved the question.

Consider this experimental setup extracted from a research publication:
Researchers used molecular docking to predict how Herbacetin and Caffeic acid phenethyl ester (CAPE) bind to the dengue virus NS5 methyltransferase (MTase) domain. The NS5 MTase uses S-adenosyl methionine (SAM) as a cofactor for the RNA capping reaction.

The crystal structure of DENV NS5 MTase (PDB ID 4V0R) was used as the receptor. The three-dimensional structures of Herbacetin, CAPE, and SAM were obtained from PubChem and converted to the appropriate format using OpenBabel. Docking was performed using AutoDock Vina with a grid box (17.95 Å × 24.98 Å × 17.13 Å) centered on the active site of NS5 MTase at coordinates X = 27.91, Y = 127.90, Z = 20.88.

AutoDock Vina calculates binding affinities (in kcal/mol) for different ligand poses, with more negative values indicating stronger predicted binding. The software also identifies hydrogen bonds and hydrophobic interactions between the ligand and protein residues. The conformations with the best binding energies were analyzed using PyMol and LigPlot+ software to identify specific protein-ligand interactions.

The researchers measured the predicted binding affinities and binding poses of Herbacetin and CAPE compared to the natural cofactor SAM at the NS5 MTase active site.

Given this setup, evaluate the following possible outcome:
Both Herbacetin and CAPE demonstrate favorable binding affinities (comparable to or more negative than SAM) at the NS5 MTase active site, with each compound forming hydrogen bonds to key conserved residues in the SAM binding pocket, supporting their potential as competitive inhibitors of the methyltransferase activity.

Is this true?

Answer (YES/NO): YES